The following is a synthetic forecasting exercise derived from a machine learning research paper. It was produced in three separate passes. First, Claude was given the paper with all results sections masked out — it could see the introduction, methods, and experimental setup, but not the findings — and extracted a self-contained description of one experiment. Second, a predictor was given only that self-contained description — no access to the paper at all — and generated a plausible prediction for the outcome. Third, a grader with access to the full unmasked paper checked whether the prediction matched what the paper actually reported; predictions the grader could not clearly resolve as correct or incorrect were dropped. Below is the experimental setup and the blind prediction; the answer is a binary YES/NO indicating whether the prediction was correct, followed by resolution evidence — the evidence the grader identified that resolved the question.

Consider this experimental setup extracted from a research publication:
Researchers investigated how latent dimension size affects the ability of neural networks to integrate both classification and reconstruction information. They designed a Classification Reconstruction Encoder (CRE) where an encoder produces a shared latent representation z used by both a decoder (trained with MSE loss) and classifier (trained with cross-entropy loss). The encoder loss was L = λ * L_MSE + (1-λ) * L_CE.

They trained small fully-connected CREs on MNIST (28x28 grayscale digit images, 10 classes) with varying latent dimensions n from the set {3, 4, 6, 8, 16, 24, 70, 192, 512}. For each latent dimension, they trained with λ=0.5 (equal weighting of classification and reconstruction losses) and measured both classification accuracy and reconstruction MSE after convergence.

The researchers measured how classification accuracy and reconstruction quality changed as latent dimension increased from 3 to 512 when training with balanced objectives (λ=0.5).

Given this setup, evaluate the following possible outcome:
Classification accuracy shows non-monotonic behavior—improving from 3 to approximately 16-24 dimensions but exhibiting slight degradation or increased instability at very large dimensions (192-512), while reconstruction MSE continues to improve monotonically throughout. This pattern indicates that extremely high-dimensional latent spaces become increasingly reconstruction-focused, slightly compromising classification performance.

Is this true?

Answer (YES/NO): NO